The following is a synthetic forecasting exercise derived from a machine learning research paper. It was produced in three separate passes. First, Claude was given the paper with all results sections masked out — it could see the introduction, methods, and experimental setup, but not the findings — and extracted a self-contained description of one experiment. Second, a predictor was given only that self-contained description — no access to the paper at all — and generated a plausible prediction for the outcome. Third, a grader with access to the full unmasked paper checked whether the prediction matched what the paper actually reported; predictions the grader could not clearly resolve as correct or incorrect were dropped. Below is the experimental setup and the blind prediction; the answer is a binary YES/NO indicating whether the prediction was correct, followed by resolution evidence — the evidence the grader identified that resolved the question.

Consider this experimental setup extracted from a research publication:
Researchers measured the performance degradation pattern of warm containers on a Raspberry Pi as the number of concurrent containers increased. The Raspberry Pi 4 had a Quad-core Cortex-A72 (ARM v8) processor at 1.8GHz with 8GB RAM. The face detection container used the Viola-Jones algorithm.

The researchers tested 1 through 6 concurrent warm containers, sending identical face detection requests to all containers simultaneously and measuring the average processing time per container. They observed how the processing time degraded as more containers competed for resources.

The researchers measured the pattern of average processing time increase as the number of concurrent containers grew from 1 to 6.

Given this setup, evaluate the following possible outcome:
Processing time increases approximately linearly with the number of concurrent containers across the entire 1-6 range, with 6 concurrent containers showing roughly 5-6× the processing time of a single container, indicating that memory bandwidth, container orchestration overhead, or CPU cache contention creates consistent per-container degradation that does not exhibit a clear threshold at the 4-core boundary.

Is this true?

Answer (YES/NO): NO